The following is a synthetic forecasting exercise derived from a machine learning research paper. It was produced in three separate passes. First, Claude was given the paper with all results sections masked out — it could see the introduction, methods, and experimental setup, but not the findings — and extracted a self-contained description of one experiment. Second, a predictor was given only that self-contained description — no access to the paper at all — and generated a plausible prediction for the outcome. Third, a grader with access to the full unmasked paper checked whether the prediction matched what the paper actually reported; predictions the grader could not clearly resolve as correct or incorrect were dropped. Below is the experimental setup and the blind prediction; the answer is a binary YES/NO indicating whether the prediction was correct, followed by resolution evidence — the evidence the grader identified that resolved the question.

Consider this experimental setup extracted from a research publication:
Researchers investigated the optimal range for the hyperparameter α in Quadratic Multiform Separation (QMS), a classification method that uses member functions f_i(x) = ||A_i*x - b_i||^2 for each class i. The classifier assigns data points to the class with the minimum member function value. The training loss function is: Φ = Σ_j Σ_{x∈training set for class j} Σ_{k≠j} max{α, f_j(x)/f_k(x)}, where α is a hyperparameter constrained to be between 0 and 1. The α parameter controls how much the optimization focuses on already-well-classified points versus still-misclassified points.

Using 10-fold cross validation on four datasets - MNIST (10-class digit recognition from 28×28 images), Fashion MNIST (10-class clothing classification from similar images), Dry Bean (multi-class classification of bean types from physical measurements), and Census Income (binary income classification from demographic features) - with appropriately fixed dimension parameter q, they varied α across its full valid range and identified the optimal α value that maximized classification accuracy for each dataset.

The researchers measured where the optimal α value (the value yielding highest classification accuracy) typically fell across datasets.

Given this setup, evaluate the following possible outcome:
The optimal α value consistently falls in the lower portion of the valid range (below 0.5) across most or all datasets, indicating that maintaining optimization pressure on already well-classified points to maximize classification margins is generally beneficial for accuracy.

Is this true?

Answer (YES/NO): YES